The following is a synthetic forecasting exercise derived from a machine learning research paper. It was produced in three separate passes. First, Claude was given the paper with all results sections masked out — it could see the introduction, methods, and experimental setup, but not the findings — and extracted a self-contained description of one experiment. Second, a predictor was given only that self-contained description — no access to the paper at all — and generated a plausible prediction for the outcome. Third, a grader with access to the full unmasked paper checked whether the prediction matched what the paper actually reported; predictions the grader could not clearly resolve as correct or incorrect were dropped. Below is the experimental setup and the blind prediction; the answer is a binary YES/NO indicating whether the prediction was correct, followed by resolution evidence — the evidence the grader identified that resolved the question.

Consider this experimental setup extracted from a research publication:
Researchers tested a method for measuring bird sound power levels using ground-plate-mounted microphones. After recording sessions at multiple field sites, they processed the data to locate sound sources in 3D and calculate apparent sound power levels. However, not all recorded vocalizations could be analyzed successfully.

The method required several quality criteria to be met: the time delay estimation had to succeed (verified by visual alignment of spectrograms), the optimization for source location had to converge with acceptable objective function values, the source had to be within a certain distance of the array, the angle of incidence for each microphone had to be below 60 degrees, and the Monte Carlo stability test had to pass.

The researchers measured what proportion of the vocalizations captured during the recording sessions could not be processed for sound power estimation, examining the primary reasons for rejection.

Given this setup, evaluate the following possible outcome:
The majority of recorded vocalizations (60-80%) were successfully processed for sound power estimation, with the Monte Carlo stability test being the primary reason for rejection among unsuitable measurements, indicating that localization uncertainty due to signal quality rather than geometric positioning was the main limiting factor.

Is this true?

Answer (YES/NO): NO